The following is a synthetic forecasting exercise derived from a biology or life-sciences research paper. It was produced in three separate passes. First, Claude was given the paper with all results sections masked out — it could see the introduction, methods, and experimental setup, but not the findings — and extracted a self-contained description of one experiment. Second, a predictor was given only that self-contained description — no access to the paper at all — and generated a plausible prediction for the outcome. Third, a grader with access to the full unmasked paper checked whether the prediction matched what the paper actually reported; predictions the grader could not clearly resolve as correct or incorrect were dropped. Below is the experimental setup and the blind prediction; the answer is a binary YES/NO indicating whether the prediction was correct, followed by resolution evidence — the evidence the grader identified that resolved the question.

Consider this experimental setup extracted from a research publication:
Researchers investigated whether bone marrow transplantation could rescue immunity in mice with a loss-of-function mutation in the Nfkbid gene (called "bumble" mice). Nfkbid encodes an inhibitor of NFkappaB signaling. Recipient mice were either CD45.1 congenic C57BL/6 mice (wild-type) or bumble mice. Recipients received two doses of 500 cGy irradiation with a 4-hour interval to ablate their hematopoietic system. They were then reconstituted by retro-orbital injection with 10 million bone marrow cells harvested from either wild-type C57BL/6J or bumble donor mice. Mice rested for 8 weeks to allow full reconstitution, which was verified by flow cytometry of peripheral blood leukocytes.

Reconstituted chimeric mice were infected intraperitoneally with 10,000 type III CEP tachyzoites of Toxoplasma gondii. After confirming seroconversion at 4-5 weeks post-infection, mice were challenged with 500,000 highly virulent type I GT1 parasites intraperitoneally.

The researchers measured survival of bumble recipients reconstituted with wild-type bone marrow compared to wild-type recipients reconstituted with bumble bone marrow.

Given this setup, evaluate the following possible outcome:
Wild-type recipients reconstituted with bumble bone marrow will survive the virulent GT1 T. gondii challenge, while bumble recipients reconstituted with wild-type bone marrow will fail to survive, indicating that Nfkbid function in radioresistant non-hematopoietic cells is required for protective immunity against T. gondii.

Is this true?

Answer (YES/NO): NO